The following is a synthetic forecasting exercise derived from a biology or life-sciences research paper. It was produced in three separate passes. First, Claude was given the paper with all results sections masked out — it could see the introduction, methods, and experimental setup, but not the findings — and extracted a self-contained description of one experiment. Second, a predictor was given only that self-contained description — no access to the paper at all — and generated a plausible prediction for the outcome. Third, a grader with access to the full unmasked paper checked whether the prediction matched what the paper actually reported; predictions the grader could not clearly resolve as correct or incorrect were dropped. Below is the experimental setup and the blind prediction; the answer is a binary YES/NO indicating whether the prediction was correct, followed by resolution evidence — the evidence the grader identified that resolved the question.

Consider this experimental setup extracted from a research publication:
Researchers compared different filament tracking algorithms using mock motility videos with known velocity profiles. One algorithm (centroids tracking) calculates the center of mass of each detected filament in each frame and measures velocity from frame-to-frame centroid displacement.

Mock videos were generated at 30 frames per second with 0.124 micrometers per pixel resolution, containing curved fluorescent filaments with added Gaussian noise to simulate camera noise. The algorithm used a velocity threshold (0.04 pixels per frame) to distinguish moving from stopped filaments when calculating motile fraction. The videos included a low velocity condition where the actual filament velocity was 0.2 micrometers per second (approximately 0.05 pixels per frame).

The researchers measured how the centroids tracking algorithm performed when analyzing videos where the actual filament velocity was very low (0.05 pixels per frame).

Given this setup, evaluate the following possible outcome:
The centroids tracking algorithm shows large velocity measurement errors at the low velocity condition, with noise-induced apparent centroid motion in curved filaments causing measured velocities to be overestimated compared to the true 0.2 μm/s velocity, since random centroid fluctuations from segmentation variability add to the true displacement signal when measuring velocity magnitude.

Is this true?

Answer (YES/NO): YES